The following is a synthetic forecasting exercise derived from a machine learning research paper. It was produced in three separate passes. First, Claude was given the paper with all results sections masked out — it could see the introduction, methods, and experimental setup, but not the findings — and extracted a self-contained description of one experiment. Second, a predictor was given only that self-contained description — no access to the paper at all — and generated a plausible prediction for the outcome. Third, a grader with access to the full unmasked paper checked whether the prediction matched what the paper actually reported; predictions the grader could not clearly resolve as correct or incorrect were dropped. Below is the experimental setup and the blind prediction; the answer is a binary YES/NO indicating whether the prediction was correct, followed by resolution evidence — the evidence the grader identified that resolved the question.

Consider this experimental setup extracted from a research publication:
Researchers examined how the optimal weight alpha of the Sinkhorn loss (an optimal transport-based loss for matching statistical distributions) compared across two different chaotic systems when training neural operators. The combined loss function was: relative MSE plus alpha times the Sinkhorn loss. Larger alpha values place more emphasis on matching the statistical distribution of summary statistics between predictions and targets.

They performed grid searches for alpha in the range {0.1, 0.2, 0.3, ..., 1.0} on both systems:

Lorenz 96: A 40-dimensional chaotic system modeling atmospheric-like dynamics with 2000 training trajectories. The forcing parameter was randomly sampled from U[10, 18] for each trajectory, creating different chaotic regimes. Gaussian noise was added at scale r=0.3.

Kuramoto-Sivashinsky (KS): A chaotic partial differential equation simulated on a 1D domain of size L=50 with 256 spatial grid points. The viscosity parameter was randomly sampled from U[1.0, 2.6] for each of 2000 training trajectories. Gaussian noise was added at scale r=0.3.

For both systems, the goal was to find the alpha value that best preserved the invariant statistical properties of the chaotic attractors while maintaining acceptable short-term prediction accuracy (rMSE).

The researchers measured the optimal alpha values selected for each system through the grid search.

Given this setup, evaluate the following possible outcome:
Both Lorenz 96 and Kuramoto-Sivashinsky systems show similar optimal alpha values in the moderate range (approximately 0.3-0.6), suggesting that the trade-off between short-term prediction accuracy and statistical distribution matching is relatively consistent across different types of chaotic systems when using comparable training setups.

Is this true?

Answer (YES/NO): NO